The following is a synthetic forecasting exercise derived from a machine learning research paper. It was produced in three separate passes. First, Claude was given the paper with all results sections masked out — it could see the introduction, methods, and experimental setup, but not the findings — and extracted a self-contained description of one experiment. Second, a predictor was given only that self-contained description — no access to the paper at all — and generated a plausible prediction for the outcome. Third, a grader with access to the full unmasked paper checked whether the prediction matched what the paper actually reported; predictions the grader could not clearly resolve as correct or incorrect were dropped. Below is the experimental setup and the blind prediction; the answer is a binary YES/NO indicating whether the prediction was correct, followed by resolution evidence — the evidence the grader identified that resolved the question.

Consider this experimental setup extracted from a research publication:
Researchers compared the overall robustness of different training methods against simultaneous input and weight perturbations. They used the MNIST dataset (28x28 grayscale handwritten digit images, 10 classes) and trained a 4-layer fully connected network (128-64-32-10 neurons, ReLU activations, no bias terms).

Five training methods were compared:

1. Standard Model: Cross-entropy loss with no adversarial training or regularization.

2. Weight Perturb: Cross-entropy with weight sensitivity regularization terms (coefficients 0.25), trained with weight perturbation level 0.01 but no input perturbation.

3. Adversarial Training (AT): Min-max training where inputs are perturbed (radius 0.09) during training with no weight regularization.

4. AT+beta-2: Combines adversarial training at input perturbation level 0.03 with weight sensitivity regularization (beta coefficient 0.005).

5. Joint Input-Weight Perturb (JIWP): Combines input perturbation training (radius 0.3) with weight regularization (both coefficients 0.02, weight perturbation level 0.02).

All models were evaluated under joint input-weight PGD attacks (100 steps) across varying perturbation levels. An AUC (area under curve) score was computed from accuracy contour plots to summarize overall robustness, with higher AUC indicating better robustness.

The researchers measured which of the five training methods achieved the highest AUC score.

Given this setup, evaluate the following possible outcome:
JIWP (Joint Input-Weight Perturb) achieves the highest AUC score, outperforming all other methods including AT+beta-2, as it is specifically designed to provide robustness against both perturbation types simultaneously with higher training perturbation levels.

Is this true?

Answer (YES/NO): NO